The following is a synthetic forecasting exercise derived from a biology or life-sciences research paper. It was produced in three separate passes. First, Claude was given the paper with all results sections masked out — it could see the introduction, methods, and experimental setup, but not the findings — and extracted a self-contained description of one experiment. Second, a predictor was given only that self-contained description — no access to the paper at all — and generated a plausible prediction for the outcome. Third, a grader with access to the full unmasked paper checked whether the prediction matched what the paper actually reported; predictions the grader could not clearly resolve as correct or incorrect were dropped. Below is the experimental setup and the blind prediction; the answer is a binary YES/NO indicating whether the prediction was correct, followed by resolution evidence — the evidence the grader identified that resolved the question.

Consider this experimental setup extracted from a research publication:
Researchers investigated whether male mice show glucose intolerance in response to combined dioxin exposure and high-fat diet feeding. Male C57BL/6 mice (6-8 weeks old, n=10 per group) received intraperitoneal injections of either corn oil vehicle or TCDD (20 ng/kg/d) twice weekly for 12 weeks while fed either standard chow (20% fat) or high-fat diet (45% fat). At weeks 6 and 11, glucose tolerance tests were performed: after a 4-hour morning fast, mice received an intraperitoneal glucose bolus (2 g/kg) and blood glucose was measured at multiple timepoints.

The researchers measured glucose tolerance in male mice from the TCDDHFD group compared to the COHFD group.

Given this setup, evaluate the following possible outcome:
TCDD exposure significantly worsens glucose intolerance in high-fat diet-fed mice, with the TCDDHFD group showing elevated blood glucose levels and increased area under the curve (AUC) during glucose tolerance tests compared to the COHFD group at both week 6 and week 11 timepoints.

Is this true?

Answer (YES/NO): NO